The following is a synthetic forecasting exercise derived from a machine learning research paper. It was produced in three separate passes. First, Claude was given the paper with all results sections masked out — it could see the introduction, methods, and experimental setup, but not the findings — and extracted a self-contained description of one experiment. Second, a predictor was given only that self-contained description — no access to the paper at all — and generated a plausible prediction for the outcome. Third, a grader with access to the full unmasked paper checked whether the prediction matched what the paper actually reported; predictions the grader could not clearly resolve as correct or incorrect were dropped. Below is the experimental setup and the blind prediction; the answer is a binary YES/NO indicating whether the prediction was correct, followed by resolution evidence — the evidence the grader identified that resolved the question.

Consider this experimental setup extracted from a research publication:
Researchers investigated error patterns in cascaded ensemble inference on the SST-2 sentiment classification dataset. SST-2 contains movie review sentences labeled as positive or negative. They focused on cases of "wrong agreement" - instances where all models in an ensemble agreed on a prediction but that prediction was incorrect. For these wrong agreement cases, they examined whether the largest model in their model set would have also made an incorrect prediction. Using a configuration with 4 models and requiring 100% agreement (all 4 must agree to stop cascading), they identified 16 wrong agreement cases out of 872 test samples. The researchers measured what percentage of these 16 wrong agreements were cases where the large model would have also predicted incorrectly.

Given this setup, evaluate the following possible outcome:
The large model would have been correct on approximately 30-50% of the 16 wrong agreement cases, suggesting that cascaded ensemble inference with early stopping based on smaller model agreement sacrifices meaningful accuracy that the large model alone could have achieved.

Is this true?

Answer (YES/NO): NO